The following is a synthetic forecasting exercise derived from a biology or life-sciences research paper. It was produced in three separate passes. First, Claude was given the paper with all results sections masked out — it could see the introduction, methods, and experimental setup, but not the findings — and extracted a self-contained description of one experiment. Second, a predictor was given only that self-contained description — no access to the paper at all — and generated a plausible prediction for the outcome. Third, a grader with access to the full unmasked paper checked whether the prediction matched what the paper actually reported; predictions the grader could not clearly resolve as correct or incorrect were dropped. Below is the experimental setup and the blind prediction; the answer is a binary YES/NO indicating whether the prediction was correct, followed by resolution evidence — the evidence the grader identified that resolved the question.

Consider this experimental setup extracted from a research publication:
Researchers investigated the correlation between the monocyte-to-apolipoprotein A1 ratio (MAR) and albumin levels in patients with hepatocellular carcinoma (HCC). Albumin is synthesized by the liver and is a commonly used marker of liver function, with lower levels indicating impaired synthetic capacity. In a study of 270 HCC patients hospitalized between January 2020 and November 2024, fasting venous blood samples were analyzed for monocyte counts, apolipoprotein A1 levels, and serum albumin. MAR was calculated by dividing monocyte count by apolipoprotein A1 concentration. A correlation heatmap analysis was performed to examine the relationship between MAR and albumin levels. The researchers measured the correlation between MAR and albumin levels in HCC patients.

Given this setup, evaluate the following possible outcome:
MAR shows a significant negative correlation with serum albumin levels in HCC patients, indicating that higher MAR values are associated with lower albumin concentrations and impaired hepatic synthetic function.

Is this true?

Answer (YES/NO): YES